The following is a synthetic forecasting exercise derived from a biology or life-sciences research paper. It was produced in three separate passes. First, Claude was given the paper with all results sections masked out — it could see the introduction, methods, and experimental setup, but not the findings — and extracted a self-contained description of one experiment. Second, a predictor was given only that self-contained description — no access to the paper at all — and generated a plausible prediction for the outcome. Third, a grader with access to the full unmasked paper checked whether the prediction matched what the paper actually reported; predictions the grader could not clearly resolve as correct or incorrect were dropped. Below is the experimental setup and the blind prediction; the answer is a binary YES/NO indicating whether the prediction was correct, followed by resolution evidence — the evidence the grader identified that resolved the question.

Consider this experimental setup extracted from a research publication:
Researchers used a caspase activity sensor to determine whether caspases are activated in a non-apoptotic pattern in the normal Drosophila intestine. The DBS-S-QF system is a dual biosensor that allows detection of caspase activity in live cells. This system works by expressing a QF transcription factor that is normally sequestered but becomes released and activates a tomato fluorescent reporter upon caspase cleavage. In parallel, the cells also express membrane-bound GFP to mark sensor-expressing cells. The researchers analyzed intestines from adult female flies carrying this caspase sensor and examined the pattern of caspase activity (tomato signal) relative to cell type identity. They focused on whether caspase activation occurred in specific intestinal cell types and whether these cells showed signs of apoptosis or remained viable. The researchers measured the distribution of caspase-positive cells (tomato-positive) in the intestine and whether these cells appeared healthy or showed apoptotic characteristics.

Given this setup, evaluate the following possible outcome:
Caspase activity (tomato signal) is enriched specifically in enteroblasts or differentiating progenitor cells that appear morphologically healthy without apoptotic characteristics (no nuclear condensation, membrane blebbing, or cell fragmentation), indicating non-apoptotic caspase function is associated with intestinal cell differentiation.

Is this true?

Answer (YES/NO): YES